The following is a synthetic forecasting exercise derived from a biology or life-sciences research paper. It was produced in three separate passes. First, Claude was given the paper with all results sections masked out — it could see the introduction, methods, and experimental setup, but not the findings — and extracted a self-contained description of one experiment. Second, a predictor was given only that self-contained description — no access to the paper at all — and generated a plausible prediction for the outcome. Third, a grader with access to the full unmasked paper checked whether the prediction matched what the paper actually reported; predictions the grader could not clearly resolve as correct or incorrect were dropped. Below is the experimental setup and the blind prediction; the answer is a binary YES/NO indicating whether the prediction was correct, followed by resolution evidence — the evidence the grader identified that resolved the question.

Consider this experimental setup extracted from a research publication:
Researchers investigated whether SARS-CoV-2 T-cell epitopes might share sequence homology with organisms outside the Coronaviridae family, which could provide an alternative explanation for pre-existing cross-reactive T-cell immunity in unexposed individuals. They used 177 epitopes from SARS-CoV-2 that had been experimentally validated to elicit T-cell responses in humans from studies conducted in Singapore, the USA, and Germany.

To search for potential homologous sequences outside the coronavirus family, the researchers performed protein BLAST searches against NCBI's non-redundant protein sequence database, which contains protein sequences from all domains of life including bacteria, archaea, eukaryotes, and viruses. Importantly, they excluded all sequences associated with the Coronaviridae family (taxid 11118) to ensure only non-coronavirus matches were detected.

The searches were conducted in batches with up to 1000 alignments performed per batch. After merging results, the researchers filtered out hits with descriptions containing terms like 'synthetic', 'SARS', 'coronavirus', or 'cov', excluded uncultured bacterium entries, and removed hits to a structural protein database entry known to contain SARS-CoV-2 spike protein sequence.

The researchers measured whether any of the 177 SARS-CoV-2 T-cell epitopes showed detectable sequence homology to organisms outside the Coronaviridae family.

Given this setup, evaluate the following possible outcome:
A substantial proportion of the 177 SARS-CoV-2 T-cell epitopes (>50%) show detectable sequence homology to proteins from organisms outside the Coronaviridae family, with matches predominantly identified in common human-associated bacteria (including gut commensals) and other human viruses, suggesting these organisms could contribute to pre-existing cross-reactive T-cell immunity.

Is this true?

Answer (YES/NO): NO